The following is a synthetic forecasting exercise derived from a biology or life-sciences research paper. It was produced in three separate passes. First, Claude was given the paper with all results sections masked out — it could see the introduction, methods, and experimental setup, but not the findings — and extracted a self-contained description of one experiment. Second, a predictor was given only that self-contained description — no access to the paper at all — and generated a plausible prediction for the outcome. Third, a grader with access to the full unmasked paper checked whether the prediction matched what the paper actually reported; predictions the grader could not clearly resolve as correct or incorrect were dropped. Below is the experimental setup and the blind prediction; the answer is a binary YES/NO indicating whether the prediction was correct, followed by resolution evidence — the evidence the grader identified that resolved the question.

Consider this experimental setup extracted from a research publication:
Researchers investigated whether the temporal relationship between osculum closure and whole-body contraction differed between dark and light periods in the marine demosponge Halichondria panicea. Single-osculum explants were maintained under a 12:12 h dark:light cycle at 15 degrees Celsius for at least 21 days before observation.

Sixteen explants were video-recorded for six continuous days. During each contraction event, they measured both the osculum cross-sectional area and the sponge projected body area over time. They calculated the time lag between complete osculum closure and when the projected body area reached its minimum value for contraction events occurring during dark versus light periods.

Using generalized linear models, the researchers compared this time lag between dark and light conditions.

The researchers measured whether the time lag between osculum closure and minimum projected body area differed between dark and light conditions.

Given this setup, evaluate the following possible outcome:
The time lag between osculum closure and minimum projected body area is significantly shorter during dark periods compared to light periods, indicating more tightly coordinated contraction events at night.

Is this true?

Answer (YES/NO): NO